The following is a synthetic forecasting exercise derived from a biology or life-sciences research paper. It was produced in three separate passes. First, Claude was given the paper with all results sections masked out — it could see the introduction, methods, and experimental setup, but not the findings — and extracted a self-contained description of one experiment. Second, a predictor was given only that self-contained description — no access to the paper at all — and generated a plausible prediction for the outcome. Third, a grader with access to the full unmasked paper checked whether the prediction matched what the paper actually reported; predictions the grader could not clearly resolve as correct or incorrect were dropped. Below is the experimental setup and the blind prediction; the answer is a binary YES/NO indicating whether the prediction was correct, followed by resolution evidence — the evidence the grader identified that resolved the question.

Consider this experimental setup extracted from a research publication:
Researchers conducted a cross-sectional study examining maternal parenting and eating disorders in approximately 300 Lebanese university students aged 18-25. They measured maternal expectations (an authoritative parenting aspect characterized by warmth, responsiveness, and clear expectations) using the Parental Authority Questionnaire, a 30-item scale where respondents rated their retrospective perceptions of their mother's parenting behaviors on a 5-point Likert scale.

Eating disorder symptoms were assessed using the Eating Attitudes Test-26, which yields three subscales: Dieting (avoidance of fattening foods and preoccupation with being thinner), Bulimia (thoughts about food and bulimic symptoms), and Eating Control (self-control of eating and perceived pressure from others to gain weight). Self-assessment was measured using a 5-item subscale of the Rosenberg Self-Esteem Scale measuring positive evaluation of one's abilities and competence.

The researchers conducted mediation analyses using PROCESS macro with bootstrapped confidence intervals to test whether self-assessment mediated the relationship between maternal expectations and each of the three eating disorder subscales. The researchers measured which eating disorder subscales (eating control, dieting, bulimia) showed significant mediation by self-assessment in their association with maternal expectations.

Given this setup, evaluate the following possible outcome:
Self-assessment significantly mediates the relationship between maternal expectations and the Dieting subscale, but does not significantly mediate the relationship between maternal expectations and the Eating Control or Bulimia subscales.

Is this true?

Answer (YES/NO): NO